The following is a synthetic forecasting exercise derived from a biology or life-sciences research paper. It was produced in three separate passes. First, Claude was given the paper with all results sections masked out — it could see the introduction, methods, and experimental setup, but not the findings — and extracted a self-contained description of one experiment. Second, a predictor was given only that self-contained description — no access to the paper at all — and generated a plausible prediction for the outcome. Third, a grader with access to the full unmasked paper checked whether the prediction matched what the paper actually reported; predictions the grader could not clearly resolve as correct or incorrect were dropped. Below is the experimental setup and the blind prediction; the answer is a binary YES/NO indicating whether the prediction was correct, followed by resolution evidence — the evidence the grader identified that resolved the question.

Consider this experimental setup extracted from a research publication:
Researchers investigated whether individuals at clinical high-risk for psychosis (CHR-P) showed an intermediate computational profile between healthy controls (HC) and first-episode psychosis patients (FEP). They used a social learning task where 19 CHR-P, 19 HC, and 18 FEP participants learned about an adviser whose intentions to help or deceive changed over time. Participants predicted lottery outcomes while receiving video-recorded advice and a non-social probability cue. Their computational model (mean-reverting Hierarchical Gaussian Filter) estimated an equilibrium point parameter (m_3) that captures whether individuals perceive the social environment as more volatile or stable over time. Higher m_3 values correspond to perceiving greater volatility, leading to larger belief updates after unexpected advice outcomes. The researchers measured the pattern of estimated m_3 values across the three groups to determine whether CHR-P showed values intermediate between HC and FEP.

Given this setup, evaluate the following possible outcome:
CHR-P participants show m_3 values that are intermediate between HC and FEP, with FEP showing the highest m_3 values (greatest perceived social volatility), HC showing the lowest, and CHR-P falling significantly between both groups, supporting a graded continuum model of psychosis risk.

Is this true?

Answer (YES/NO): NO